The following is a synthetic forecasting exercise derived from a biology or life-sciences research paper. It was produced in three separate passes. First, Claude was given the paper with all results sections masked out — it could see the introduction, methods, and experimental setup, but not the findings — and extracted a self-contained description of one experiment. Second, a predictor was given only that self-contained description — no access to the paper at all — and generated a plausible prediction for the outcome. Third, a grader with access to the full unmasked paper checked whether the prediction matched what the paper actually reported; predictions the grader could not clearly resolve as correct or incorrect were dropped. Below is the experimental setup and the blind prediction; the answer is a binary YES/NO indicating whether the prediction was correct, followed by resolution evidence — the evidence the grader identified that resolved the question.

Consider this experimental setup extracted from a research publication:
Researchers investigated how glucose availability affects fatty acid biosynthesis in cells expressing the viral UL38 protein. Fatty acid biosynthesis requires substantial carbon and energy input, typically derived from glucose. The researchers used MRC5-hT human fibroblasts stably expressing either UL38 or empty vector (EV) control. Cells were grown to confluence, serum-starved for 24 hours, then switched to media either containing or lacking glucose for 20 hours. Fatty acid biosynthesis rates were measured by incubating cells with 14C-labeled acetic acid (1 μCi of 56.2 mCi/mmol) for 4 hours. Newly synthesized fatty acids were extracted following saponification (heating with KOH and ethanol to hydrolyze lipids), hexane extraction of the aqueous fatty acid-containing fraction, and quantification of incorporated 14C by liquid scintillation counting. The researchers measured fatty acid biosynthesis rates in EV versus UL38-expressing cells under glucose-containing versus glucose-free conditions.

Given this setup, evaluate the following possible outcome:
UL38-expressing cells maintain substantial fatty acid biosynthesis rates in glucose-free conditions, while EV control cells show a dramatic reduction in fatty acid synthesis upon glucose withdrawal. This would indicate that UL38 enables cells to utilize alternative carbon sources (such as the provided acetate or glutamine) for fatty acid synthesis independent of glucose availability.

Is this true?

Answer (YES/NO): YES